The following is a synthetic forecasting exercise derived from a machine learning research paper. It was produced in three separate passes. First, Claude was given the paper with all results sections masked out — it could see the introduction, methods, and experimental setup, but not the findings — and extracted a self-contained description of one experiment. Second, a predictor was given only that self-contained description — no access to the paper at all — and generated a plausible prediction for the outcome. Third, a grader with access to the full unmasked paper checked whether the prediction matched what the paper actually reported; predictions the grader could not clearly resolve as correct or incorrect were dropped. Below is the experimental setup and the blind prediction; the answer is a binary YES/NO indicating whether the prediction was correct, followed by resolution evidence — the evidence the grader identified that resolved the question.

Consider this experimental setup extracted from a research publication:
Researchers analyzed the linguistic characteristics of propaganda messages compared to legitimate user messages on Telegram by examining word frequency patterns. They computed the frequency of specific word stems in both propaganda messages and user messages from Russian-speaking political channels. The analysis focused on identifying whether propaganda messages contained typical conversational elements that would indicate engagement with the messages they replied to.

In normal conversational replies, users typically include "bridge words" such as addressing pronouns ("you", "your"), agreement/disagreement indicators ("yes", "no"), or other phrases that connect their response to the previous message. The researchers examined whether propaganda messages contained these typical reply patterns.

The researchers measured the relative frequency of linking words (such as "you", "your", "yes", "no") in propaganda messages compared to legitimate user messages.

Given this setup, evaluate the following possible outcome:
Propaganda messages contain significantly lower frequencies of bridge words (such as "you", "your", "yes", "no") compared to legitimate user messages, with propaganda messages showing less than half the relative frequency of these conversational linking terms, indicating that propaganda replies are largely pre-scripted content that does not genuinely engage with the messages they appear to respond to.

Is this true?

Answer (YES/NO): YES